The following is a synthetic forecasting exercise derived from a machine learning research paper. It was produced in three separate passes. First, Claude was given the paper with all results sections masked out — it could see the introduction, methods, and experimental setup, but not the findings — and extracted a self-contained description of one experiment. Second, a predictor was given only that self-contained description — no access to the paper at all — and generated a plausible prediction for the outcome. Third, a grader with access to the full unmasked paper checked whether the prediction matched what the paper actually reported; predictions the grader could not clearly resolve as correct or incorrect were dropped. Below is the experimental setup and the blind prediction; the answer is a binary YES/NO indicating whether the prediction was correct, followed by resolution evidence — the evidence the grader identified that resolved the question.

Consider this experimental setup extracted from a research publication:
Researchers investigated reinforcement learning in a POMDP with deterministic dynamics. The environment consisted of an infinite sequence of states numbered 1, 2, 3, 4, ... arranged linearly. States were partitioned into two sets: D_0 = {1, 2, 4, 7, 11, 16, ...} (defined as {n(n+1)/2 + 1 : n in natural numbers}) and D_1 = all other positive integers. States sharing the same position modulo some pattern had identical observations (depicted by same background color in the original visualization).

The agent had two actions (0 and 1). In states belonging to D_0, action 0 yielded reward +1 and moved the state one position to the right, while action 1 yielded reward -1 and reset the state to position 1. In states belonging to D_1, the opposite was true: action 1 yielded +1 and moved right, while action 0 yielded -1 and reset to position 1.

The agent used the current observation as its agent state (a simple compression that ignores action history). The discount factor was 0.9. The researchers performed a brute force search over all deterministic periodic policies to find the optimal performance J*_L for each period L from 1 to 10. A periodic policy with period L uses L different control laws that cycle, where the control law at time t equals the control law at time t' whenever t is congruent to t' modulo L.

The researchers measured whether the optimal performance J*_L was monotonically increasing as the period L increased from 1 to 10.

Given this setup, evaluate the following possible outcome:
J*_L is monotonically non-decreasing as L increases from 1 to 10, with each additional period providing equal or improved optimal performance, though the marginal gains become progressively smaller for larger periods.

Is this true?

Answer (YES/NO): NO